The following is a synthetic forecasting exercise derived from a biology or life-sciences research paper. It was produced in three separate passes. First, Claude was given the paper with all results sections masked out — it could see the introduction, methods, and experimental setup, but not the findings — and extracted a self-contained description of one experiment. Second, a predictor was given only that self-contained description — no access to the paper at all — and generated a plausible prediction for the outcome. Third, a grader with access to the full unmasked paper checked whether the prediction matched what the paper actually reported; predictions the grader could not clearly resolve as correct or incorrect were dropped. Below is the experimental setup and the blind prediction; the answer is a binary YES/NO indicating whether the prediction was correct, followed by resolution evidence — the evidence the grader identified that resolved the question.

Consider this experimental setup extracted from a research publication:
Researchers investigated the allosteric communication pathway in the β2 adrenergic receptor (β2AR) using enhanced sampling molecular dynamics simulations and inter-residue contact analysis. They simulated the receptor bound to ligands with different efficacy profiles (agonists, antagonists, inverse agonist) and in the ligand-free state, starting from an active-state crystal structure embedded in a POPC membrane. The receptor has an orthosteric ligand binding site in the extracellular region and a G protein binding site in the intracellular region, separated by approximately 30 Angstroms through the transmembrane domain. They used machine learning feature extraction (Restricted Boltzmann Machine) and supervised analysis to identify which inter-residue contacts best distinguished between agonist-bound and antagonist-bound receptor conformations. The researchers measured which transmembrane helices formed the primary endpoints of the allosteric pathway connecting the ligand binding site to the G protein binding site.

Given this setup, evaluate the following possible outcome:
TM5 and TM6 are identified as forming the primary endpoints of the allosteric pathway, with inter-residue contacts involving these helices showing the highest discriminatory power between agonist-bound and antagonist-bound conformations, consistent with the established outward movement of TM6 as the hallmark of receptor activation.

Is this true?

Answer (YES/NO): NO